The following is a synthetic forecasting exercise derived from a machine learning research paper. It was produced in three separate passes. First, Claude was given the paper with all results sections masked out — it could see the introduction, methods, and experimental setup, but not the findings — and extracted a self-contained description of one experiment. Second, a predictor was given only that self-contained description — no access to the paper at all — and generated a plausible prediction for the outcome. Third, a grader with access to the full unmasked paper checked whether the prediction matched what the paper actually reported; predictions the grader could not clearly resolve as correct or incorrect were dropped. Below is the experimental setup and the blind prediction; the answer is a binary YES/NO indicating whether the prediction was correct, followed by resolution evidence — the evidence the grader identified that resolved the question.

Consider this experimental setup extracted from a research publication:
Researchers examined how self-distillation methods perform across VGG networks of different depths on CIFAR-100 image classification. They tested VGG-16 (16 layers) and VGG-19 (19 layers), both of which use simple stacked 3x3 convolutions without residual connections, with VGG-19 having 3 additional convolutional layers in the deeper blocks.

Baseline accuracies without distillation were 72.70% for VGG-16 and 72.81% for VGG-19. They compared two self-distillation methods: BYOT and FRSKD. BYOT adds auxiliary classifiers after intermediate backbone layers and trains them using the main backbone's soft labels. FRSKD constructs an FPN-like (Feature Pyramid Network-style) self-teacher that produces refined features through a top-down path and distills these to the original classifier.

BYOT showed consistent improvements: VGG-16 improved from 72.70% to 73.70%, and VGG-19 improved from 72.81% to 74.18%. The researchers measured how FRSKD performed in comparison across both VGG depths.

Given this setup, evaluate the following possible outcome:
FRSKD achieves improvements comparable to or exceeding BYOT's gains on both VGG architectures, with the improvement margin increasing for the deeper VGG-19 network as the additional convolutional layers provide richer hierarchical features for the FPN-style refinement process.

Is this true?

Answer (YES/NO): NO